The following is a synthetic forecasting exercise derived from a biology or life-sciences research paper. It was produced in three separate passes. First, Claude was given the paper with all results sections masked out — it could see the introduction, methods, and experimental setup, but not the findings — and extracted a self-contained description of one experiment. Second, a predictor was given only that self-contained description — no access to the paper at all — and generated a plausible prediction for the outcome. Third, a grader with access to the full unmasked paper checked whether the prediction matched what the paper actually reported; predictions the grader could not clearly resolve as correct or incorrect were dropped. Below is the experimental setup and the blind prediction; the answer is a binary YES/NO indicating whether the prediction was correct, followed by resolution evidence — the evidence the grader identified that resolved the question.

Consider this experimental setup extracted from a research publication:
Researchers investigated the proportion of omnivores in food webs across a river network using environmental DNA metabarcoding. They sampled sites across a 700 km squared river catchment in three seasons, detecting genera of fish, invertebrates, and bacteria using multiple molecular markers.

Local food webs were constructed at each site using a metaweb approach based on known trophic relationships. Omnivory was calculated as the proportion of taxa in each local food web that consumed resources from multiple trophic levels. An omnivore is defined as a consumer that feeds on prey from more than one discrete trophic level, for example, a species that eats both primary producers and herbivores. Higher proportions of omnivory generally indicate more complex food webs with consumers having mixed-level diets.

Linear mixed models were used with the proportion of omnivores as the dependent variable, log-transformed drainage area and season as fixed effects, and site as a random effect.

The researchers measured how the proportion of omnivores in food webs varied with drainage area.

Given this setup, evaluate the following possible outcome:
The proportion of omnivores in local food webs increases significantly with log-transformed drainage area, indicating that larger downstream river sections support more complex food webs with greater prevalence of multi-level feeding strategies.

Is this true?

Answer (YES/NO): NO